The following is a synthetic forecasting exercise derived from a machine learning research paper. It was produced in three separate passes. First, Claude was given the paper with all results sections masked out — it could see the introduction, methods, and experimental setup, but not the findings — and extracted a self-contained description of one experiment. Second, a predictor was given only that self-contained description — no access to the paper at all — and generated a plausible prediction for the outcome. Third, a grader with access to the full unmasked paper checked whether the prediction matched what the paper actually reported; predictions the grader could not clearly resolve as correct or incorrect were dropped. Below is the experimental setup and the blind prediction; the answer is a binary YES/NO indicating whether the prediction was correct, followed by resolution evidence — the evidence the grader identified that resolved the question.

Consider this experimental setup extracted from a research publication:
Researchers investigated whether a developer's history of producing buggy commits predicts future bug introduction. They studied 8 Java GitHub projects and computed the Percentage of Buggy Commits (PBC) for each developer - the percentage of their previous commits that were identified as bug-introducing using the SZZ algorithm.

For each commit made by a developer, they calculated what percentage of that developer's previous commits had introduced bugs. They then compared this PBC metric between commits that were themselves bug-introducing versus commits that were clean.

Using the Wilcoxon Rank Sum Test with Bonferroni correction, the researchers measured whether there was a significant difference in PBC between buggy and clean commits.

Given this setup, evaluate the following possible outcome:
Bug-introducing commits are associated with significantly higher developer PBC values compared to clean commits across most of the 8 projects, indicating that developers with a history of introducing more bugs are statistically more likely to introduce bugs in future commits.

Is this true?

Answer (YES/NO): YES